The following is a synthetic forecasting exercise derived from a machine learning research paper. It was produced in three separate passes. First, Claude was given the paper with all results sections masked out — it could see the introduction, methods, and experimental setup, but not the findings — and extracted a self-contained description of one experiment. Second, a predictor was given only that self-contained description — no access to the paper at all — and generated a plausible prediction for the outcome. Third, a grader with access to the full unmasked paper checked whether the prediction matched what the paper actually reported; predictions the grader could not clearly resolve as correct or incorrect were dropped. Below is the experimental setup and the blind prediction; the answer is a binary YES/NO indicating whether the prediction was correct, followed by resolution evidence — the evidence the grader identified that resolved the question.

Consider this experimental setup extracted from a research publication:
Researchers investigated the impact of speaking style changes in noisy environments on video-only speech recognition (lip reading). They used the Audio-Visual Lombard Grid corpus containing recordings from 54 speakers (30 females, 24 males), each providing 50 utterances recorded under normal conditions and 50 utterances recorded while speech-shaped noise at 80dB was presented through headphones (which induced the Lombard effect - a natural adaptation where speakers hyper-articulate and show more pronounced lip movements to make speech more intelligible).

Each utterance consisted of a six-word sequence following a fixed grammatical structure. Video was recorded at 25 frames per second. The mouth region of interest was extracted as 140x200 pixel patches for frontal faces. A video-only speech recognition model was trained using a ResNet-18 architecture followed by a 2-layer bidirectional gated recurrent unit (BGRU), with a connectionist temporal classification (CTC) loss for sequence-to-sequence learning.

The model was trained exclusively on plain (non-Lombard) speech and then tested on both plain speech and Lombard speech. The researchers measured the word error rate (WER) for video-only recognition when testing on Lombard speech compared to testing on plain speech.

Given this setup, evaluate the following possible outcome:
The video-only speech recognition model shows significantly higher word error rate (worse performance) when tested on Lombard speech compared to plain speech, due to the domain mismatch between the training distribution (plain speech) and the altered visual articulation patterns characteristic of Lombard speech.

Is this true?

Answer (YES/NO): NO